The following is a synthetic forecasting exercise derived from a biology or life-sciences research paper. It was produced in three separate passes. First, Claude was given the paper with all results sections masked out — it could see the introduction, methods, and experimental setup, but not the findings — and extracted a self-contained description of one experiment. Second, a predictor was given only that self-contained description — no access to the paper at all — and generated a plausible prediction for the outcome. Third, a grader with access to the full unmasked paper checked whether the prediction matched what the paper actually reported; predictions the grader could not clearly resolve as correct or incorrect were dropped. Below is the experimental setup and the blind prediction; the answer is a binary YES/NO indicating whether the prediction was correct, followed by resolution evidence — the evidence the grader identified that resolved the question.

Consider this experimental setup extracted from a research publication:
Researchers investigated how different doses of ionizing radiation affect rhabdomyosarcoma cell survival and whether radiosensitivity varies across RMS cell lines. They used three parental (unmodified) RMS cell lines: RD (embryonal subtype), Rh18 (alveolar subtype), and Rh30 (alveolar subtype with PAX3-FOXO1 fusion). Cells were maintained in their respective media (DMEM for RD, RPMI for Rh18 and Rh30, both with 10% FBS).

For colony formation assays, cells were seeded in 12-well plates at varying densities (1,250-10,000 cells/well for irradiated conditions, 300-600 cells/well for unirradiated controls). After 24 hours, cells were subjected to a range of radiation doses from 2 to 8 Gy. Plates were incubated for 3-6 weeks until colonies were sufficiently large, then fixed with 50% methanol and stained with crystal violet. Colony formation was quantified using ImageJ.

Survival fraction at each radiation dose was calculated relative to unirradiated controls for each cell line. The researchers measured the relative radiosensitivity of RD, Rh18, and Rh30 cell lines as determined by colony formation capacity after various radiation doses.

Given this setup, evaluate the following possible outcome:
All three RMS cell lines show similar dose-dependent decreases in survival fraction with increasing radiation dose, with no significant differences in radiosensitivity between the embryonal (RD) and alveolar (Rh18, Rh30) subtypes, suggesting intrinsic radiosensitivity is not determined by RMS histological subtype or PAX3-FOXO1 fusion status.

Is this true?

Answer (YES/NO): NO